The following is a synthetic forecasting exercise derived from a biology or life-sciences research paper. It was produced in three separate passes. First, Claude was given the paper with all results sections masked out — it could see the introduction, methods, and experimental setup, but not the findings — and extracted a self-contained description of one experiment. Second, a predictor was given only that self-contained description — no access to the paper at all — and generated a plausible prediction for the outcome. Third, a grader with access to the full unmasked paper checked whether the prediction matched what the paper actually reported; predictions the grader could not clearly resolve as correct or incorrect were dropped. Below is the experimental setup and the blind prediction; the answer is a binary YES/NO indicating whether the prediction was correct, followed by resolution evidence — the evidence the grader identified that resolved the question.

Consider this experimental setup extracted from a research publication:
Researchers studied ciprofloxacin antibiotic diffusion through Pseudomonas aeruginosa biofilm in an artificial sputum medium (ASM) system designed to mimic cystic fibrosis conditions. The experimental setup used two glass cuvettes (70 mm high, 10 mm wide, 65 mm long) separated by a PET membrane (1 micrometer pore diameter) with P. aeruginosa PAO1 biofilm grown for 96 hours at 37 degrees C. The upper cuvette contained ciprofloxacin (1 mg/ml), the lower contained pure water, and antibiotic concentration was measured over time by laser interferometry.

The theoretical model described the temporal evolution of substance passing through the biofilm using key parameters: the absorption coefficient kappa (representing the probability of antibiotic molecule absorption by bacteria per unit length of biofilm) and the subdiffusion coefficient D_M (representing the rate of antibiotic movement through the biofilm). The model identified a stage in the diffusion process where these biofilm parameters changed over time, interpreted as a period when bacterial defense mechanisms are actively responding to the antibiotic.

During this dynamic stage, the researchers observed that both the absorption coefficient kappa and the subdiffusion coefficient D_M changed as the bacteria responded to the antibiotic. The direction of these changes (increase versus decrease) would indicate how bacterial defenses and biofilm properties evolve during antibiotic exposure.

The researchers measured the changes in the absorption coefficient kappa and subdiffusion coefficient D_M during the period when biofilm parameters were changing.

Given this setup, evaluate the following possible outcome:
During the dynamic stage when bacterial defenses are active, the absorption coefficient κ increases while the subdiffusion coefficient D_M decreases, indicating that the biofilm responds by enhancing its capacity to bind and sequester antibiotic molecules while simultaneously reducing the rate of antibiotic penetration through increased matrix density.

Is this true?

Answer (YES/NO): NO